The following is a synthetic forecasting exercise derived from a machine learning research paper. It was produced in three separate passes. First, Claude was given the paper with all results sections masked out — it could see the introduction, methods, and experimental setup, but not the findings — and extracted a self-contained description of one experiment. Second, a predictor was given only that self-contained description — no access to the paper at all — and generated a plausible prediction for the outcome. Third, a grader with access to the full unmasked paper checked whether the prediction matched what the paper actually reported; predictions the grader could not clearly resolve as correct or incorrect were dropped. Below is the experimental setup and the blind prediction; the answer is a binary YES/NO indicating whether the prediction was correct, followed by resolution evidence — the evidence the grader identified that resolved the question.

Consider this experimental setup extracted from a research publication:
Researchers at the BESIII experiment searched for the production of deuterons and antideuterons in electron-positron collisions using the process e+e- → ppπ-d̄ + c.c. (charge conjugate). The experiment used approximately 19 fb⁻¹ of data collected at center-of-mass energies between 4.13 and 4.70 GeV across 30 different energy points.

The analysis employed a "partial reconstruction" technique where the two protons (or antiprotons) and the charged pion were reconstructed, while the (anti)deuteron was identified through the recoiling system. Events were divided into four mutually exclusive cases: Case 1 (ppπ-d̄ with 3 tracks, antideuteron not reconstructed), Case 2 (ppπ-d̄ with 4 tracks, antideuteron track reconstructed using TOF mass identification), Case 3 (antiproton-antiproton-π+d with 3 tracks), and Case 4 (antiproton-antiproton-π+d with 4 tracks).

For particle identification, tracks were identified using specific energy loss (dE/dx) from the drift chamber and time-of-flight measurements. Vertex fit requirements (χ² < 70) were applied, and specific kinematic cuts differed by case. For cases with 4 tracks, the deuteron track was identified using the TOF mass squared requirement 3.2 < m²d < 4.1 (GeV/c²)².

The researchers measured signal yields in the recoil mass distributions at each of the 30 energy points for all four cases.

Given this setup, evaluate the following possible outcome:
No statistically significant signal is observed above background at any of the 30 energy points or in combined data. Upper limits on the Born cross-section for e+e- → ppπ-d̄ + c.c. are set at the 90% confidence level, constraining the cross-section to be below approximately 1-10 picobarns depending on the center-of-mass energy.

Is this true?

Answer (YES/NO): NO